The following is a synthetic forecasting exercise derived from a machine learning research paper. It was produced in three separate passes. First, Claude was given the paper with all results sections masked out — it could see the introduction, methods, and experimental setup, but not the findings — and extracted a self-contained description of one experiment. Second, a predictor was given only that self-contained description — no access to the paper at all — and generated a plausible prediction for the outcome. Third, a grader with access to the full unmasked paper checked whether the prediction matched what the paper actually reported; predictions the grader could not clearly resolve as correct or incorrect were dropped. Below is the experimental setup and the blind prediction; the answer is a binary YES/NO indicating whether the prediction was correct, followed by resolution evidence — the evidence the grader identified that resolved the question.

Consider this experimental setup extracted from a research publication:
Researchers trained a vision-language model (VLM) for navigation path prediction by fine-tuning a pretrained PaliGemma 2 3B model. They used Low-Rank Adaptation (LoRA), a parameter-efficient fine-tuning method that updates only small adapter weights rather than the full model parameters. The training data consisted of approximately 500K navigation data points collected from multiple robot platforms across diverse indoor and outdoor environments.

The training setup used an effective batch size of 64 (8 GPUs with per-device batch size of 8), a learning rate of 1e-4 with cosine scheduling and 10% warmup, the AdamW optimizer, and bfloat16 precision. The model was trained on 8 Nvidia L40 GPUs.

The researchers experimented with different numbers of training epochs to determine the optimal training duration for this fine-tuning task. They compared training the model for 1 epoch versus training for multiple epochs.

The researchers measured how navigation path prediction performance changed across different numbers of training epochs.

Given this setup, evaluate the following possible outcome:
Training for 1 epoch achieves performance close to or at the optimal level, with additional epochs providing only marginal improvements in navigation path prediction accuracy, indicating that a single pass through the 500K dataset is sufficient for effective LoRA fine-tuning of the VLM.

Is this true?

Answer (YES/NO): NO